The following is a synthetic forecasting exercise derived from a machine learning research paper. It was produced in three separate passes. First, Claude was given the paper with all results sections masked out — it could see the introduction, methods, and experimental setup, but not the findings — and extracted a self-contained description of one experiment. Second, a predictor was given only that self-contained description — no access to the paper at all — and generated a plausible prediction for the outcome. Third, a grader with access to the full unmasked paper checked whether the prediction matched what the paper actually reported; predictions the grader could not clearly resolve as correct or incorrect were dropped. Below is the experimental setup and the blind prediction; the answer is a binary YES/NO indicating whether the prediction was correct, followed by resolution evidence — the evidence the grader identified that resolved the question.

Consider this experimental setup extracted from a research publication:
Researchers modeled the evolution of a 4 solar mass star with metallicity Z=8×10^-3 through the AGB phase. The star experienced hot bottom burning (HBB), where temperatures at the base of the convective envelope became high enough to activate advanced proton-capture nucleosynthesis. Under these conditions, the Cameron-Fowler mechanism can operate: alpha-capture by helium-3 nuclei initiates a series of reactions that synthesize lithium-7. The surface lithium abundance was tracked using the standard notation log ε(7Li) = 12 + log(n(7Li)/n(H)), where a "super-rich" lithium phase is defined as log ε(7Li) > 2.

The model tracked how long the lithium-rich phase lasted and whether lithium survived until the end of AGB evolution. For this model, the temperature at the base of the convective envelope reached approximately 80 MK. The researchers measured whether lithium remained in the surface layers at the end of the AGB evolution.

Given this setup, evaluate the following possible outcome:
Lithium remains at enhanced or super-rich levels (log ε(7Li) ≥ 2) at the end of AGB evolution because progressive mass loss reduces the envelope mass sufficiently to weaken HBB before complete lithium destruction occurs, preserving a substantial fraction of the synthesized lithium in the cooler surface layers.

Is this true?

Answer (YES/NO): NO